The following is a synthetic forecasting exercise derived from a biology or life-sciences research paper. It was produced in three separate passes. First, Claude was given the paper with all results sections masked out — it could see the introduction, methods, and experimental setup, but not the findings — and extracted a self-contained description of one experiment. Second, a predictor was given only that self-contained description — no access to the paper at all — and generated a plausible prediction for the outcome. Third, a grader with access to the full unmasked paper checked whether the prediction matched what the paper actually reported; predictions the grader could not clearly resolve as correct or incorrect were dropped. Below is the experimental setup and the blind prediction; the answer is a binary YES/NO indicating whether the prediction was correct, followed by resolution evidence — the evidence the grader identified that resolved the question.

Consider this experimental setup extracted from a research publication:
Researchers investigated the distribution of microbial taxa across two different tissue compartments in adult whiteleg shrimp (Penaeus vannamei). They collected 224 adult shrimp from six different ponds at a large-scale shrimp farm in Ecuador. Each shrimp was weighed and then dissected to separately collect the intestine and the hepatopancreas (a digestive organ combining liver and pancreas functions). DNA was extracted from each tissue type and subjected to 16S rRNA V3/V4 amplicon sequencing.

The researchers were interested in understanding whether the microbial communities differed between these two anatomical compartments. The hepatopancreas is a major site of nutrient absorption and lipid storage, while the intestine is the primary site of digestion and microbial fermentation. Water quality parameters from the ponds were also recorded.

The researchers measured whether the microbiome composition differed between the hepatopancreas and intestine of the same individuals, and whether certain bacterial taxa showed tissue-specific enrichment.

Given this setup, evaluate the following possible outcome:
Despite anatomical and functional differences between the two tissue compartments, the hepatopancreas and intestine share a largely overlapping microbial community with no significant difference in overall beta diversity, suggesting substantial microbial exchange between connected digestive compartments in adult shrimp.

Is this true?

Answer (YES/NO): NO